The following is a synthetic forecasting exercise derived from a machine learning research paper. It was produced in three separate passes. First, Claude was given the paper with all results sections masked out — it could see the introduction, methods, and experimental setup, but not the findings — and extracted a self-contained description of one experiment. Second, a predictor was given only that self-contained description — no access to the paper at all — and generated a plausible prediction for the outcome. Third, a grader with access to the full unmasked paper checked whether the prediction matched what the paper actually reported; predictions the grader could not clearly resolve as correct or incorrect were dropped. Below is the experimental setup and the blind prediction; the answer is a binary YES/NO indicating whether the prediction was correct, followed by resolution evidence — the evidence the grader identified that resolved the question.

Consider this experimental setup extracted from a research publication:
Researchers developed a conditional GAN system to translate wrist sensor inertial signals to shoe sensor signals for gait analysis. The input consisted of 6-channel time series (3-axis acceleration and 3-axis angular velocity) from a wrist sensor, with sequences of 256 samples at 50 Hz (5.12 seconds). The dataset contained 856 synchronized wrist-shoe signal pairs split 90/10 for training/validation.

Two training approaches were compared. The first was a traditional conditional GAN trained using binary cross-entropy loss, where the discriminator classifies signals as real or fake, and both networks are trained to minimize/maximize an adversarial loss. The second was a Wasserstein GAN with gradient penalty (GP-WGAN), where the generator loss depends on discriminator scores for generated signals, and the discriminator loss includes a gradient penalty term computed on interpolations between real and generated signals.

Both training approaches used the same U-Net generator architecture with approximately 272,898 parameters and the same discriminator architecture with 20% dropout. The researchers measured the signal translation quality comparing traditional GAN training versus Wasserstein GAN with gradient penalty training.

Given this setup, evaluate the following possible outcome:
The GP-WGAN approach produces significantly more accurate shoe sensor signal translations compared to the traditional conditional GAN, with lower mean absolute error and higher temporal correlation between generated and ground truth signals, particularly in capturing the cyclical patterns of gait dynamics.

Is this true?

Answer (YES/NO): NO